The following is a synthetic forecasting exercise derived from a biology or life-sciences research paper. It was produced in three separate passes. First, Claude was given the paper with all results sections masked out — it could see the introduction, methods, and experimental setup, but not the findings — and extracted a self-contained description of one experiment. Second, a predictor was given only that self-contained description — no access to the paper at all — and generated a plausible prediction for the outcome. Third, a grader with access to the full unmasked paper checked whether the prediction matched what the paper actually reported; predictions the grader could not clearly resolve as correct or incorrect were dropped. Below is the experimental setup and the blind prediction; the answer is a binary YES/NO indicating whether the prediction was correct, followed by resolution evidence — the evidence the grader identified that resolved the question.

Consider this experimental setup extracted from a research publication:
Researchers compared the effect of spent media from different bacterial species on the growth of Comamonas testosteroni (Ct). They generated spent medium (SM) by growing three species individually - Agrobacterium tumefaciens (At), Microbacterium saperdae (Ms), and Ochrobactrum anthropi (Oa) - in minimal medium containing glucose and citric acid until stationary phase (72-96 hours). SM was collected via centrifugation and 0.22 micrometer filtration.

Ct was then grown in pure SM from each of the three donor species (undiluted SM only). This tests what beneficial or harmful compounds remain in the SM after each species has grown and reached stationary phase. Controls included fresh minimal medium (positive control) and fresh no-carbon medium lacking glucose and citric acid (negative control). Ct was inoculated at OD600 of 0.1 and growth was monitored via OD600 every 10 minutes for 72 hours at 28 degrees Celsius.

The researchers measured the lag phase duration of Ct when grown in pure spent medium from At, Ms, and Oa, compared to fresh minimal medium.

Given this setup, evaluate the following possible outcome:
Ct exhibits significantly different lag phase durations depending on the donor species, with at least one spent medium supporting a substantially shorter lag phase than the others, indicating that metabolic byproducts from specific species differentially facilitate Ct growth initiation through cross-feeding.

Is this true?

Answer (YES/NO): YES